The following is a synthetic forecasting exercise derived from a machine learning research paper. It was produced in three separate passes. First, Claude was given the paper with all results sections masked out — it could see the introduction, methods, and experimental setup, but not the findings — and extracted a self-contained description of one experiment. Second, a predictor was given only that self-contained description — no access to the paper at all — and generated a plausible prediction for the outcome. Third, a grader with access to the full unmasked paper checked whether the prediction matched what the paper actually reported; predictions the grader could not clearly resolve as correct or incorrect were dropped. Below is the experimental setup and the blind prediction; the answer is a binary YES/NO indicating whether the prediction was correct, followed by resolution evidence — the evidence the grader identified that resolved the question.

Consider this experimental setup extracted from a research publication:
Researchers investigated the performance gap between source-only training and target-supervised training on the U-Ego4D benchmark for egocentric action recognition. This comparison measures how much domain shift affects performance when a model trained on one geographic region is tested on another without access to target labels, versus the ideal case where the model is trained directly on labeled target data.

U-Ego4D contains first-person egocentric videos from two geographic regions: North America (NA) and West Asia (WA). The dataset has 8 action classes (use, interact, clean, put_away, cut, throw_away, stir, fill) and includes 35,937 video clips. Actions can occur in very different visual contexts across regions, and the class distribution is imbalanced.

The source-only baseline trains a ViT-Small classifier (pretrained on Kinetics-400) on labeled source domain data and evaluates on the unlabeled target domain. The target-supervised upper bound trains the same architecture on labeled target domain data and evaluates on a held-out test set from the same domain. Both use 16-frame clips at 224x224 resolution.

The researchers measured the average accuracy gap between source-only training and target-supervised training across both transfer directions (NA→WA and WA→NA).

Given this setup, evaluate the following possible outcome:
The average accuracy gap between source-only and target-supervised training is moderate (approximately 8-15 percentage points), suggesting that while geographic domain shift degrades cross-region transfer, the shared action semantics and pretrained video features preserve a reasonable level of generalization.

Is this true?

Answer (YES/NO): NO